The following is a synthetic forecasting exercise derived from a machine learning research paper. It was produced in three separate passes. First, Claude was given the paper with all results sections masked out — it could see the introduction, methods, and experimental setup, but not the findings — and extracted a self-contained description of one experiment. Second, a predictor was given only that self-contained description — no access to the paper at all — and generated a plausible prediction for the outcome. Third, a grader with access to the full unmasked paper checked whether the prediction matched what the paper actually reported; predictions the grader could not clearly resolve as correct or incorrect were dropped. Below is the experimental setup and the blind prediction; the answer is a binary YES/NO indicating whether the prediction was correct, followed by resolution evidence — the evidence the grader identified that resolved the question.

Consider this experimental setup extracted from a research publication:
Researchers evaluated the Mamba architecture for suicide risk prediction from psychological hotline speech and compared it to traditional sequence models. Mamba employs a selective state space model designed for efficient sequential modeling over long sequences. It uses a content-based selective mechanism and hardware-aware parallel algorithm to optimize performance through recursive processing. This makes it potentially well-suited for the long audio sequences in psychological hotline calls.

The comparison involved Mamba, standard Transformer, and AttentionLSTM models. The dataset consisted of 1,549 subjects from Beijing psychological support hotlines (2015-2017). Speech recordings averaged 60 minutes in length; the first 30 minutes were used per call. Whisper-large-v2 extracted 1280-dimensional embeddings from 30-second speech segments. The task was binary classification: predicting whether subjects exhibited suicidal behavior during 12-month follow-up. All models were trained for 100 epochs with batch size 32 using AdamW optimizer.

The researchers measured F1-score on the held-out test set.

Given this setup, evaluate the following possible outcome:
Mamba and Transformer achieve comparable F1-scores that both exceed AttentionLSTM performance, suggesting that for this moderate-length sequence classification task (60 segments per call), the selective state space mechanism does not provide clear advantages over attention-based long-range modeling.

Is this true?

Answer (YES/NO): NO